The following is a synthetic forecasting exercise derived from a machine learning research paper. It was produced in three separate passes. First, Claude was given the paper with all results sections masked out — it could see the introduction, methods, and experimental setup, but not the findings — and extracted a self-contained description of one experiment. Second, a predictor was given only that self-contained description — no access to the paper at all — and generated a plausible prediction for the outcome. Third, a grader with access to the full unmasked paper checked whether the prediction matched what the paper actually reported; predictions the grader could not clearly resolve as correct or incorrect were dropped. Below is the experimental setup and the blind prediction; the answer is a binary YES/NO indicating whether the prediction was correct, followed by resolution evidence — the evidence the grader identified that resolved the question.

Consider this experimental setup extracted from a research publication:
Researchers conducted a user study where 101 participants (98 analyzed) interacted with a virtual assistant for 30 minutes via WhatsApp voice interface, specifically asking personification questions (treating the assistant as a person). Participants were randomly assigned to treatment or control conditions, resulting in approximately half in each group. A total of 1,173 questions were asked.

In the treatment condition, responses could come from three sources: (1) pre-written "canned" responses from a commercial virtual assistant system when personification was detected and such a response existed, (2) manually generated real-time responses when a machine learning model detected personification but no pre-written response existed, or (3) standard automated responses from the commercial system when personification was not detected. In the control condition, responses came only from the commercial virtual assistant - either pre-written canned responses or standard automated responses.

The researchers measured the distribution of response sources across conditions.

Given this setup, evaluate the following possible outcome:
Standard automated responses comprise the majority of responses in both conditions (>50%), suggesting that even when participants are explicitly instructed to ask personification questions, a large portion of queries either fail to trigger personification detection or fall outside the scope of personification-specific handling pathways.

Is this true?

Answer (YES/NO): NO